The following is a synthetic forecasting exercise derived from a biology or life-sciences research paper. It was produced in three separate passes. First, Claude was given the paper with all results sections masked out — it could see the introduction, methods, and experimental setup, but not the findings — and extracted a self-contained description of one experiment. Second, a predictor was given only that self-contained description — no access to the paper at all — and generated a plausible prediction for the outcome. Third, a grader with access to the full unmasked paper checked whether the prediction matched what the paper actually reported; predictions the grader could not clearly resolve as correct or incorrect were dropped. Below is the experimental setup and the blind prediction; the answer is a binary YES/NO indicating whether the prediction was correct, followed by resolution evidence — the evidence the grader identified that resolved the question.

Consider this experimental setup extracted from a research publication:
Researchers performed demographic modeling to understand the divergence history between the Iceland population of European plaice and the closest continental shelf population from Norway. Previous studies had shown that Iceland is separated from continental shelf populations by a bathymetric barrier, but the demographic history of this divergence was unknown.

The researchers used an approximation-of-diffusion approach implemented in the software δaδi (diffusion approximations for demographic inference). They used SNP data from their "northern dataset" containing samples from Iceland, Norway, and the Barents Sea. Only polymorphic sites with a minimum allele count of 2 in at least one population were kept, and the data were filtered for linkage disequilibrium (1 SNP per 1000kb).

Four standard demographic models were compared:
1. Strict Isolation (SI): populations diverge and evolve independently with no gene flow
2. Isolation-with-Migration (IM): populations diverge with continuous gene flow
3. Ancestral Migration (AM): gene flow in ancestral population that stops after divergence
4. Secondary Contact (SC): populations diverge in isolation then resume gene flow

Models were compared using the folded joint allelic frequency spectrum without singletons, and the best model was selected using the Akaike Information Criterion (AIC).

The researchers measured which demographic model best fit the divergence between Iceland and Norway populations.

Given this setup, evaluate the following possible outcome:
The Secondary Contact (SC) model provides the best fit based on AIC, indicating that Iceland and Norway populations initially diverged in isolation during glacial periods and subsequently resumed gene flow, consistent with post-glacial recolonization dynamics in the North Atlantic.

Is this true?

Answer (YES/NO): YES